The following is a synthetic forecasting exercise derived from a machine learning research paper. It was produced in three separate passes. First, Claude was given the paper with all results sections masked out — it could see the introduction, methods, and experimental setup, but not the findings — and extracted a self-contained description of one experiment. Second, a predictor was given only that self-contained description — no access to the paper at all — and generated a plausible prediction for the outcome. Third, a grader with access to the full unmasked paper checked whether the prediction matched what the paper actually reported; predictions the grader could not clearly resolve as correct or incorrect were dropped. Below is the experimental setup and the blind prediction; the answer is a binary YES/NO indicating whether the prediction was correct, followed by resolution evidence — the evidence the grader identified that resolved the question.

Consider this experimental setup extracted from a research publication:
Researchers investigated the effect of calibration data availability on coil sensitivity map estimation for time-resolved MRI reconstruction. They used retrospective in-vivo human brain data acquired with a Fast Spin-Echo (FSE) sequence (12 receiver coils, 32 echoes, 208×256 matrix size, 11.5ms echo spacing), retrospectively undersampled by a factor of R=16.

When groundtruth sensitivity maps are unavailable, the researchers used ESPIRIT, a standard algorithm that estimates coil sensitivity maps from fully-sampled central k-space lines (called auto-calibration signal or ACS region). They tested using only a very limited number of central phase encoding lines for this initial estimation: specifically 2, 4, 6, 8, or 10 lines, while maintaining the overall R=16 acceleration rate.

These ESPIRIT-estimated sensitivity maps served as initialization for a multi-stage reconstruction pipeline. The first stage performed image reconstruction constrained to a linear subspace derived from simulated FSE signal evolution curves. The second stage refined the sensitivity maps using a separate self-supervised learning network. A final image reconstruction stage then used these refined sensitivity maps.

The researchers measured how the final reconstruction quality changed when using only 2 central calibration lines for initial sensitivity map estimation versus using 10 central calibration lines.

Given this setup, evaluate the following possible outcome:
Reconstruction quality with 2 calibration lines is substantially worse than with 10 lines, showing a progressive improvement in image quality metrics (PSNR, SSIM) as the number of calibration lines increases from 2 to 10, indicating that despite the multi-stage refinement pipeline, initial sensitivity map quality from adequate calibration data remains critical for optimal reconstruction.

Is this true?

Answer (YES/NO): NO